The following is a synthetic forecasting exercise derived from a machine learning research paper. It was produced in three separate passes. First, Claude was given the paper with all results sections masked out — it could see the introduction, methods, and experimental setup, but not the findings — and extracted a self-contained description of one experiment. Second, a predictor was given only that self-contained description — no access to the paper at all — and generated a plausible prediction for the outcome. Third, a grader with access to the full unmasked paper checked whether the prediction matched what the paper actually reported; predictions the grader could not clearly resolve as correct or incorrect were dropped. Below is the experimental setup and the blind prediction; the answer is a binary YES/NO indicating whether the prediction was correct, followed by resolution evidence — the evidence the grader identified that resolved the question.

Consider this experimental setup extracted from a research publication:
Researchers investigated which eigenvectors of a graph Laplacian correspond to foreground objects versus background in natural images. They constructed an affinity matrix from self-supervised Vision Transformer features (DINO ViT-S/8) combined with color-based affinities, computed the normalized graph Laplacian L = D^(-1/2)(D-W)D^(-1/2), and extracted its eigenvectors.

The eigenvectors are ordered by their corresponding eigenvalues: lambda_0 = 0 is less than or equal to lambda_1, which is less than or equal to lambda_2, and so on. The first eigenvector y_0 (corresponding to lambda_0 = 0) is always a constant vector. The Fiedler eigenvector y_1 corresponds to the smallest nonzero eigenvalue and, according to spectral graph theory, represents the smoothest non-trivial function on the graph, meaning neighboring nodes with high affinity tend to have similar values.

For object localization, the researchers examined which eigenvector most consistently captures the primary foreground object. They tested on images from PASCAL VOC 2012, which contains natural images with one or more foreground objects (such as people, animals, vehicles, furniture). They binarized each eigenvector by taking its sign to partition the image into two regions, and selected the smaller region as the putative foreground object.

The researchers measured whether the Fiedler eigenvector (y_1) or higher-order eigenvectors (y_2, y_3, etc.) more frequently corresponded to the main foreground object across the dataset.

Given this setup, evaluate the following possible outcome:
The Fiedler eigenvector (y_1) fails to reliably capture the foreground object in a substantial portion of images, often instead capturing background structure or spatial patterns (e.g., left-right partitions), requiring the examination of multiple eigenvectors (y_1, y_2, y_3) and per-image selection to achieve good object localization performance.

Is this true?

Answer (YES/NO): NO